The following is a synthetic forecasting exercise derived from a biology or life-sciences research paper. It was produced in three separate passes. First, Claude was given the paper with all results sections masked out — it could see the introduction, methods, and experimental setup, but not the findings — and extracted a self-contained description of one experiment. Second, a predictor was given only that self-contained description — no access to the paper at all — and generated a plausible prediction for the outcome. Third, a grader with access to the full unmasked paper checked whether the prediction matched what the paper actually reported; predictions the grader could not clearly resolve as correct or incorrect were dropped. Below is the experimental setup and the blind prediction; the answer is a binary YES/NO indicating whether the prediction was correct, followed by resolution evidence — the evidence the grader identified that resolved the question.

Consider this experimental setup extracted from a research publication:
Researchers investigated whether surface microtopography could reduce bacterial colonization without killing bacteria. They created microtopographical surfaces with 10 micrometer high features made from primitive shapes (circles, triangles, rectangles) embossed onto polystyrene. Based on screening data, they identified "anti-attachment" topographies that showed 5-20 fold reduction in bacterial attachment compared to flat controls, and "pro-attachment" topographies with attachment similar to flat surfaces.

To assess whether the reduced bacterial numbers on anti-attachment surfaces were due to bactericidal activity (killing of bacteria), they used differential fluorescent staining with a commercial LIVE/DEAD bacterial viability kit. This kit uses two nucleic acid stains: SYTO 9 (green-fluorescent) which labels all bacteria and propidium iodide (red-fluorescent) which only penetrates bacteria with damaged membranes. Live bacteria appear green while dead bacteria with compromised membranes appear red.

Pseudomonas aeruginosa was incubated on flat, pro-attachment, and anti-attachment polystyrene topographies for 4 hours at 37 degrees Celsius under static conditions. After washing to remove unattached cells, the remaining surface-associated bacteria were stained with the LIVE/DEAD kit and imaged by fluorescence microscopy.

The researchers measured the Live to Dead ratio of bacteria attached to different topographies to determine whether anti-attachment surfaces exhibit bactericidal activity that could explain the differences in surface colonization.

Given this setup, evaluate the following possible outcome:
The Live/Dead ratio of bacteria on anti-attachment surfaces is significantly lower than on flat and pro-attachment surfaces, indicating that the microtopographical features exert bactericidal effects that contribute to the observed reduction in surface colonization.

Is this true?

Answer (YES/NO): NO